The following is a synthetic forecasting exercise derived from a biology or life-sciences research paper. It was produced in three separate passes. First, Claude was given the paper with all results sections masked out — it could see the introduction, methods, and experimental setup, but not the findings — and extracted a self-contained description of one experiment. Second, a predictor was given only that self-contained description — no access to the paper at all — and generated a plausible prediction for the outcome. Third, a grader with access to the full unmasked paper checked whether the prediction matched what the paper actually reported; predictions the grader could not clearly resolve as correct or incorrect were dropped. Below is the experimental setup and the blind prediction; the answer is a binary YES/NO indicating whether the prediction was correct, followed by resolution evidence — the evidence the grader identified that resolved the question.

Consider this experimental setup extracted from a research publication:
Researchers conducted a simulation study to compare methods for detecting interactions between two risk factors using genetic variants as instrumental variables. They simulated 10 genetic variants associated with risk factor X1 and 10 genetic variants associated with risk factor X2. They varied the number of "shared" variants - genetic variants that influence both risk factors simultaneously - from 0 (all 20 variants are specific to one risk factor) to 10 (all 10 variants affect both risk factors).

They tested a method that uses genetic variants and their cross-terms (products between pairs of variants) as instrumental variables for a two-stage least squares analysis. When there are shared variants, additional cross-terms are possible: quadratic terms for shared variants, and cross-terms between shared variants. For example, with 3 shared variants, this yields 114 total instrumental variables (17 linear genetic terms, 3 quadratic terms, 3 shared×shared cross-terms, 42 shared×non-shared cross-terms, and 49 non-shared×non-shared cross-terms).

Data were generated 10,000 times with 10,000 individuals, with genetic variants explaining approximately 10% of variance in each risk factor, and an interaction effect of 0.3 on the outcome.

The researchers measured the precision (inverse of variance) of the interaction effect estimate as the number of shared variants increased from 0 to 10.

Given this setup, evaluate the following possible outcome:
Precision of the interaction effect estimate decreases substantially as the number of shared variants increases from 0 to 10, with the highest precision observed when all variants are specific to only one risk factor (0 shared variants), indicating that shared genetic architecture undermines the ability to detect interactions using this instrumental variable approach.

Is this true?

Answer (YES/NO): NO